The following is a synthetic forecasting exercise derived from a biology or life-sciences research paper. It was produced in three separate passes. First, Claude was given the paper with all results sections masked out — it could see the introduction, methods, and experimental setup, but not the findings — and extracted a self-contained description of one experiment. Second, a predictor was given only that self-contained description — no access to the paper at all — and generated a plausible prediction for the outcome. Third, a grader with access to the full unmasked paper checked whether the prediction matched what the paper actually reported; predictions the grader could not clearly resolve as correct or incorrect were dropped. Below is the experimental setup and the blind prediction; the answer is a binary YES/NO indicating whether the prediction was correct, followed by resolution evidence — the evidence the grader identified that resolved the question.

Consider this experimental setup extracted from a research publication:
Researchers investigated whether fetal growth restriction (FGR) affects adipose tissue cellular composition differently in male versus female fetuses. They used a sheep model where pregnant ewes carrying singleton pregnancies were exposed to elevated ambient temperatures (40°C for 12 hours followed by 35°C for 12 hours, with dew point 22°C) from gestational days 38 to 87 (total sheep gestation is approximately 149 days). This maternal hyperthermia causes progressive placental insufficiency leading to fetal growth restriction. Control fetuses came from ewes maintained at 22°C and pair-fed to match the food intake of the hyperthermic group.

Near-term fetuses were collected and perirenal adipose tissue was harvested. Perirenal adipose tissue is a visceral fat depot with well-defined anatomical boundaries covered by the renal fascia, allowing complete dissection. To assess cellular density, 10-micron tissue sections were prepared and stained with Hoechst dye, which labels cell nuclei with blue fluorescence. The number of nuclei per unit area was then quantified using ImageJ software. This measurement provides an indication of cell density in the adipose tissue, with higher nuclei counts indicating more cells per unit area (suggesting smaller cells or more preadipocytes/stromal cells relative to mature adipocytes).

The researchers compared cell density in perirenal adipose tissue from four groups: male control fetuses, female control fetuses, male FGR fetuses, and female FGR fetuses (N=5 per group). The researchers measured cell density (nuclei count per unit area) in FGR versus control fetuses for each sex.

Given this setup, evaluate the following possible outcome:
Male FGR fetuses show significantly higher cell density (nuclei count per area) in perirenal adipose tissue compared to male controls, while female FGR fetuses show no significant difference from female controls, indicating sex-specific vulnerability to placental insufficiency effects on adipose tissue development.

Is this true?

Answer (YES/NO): NO